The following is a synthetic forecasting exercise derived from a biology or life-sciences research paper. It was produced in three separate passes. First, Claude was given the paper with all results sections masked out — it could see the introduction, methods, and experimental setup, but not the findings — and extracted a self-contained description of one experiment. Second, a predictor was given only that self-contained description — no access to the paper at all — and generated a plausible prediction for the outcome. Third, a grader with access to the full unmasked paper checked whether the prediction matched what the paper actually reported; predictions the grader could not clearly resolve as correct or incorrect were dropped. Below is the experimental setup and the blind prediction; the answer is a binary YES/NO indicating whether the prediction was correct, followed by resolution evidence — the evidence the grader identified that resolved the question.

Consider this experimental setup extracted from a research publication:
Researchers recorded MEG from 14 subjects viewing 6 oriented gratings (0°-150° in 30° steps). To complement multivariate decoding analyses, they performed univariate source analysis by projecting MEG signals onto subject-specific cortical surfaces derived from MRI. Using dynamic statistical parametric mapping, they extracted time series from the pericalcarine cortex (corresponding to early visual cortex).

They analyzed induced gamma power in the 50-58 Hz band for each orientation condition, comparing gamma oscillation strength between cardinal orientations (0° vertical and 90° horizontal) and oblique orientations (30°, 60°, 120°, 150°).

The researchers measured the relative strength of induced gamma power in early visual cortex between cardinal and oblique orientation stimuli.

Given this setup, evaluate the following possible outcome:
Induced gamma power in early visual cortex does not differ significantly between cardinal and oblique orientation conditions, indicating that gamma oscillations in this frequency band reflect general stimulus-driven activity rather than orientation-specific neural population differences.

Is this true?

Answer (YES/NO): NO